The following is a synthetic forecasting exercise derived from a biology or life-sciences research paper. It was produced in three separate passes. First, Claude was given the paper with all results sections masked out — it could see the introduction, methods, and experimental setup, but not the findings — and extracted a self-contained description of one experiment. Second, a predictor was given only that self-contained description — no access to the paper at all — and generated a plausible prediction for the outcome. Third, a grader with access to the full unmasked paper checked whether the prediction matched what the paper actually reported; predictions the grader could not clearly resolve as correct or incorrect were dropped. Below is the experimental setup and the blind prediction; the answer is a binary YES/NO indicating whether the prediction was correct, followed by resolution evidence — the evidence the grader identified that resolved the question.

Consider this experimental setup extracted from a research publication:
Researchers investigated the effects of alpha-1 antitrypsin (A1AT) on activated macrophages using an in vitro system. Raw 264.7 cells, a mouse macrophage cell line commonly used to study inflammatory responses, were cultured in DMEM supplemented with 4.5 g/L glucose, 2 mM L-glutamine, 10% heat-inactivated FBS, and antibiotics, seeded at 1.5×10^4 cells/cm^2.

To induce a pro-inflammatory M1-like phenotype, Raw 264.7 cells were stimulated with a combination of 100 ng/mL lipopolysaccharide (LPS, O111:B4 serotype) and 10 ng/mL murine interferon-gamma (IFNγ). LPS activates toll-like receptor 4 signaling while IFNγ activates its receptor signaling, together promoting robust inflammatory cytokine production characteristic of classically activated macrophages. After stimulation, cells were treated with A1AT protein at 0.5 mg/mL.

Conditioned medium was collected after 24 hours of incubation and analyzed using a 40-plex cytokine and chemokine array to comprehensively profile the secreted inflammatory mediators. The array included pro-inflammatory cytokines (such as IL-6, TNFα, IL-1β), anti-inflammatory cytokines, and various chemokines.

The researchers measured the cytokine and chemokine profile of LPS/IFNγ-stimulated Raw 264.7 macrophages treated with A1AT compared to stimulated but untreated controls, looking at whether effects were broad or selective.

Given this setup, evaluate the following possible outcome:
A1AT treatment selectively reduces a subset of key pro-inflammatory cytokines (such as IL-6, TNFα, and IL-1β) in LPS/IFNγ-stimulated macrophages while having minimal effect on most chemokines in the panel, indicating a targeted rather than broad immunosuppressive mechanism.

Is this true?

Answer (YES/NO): NO